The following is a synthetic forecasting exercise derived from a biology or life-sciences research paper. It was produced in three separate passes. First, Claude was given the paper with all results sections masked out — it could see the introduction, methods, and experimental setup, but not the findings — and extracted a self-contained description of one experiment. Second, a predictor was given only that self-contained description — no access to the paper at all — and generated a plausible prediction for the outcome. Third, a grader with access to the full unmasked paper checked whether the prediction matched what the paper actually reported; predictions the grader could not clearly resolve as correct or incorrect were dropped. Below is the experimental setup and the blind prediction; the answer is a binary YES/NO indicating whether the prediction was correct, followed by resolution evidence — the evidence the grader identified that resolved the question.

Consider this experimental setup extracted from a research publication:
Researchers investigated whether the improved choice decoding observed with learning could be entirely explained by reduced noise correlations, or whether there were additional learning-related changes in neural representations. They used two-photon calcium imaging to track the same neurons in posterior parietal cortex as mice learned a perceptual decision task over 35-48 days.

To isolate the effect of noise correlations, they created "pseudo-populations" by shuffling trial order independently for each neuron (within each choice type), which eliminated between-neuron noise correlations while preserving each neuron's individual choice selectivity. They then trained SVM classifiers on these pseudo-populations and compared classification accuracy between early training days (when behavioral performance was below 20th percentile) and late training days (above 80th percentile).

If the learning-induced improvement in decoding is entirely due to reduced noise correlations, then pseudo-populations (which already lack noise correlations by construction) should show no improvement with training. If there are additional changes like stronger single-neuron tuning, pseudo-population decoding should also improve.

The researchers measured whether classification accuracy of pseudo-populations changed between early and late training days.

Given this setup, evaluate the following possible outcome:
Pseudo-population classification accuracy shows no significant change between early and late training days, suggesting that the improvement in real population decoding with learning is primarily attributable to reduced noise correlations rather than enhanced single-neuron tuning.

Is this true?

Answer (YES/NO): NO